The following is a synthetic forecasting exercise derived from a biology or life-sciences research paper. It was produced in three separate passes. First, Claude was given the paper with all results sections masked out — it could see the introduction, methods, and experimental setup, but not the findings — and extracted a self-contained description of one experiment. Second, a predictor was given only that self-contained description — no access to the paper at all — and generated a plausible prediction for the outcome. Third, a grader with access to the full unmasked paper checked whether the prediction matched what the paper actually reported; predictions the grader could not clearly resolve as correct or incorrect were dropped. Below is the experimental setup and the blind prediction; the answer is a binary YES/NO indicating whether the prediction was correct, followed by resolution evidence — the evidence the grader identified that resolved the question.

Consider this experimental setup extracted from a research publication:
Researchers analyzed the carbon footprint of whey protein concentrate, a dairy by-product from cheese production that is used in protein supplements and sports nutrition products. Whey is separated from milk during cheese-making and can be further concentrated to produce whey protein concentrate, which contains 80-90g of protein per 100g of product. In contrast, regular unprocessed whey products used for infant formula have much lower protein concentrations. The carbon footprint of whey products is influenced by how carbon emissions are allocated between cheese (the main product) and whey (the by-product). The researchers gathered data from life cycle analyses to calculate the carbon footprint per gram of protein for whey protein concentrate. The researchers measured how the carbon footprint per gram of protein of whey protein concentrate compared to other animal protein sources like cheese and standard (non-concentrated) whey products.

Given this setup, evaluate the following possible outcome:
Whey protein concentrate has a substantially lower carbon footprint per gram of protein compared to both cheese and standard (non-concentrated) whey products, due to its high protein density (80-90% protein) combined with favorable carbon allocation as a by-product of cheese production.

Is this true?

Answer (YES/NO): YES